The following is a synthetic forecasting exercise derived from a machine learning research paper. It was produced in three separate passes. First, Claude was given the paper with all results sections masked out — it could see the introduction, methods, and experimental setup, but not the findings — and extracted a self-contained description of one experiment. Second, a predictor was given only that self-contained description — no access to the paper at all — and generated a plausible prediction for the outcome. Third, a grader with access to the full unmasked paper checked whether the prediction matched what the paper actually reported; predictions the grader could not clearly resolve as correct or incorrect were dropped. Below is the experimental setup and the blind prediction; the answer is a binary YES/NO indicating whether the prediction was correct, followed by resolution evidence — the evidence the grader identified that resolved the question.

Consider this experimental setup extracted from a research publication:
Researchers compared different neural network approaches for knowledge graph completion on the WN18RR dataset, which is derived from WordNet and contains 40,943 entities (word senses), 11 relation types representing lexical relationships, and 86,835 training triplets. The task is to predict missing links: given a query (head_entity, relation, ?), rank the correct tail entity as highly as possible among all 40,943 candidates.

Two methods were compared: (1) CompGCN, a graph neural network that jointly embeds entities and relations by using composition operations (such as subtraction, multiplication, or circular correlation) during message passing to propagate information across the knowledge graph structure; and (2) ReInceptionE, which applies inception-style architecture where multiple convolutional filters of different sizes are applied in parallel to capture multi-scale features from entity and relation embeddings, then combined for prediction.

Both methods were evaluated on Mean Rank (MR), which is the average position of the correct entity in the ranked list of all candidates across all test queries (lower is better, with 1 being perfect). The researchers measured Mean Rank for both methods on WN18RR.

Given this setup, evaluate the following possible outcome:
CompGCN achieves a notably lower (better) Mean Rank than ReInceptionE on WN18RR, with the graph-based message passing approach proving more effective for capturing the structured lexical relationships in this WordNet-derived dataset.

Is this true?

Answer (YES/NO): NO